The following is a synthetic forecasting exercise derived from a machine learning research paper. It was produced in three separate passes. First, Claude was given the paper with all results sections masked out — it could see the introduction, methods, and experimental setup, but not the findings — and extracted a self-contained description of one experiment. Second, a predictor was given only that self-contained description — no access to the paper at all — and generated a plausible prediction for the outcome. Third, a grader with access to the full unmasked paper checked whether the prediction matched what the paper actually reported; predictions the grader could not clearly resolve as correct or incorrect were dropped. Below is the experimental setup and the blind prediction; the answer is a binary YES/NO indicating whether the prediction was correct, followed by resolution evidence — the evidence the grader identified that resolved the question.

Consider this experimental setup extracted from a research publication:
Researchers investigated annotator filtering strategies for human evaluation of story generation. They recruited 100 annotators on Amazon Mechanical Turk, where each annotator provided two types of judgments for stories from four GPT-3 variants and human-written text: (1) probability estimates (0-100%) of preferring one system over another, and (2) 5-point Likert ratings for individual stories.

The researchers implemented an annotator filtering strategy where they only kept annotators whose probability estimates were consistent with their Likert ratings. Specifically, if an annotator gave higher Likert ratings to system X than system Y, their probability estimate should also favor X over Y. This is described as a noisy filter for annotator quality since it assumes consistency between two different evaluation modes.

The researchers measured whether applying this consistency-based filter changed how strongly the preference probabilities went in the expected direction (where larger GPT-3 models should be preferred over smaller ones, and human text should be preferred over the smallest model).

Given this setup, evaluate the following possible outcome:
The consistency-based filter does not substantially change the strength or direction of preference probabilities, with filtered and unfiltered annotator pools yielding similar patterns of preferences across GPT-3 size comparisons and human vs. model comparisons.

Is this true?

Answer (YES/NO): NO